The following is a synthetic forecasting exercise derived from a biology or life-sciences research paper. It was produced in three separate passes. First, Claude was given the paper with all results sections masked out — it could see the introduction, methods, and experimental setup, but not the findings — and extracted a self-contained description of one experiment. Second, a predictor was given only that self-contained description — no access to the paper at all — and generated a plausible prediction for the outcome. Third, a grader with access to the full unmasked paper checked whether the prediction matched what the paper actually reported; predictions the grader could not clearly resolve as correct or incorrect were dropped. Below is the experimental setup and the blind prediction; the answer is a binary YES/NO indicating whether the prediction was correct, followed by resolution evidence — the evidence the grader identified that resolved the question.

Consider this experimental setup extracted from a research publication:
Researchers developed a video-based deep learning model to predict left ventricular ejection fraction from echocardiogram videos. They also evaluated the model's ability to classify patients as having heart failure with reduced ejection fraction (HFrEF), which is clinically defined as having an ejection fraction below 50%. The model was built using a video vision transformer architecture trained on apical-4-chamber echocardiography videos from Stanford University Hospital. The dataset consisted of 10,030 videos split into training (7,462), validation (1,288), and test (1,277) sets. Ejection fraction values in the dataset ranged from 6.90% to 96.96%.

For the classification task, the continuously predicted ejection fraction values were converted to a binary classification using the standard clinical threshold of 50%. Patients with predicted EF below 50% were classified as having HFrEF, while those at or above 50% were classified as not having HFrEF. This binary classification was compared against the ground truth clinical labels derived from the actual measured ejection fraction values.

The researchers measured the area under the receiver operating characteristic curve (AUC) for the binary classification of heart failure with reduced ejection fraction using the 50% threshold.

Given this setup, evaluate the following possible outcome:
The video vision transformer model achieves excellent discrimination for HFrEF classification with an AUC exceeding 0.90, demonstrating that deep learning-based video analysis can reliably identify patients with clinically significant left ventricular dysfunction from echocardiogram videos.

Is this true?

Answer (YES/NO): NO